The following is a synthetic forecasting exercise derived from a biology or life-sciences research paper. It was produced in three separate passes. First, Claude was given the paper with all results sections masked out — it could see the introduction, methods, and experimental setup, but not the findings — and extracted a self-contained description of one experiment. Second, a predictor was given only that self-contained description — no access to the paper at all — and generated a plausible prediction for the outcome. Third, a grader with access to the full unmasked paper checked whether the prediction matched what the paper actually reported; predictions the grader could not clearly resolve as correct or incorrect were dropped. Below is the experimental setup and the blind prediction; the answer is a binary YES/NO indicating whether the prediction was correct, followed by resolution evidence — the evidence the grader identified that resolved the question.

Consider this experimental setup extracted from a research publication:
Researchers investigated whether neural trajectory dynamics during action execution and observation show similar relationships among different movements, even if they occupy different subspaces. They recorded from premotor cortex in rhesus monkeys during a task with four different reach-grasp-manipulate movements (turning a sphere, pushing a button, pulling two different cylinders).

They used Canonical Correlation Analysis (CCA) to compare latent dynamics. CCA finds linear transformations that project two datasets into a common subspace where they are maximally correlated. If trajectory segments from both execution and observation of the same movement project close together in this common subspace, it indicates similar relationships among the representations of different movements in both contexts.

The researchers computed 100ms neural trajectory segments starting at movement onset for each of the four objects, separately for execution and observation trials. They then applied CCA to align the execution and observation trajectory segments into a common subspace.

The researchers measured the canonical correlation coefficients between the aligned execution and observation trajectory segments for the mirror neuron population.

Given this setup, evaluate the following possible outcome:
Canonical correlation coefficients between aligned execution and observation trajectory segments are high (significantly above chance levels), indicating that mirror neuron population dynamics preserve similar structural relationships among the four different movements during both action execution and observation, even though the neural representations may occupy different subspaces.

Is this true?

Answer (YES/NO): YES